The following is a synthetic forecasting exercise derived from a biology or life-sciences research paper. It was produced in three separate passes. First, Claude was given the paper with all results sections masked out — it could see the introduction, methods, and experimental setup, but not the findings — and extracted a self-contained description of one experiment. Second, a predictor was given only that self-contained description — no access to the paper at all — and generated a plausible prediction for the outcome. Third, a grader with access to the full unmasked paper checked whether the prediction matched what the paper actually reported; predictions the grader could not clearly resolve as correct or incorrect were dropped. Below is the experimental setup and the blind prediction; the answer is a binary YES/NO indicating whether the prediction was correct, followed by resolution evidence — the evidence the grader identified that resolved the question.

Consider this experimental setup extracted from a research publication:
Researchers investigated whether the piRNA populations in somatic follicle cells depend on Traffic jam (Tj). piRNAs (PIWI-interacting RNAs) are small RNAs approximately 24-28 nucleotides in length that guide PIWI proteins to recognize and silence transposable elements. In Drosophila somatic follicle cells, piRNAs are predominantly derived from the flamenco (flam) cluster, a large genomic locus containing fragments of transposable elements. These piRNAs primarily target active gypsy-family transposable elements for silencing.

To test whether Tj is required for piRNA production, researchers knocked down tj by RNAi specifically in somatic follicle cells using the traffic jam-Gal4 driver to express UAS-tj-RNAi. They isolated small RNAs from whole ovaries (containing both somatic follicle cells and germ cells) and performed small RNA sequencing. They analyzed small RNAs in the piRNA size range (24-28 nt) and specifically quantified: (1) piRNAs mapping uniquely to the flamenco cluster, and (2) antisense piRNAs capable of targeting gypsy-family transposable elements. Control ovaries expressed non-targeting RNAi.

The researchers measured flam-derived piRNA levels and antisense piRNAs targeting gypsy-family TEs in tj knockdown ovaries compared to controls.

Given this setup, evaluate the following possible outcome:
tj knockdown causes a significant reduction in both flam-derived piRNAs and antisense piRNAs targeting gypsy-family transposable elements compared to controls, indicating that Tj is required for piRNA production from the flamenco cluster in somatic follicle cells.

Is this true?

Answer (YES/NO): YES